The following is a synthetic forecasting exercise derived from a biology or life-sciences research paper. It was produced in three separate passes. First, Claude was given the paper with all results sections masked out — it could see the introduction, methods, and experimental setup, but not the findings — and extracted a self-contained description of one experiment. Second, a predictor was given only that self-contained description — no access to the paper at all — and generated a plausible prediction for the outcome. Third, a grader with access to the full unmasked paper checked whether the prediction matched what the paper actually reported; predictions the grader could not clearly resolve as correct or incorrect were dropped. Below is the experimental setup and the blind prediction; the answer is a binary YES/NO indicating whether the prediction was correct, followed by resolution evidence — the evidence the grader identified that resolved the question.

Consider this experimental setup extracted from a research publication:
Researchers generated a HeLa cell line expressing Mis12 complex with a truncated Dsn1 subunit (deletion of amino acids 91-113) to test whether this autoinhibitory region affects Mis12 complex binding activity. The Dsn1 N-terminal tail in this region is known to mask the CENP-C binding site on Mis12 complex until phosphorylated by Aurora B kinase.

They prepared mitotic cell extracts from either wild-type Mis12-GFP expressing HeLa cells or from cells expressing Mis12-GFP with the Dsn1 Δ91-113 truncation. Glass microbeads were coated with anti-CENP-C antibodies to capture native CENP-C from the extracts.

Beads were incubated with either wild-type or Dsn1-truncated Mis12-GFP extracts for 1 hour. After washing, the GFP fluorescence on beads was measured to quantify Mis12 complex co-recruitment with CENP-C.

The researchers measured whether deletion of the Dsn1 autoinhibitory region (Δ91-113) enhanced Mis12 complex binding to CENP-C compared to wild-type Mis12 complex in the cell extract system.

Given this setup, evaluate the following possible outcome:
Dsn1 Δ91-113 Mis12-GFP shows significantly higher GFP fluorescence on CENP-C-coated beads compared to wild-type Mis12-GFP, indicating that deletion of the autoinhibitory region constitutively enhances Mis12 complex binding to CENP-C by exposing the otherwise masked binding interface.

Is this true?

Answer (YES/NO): YES